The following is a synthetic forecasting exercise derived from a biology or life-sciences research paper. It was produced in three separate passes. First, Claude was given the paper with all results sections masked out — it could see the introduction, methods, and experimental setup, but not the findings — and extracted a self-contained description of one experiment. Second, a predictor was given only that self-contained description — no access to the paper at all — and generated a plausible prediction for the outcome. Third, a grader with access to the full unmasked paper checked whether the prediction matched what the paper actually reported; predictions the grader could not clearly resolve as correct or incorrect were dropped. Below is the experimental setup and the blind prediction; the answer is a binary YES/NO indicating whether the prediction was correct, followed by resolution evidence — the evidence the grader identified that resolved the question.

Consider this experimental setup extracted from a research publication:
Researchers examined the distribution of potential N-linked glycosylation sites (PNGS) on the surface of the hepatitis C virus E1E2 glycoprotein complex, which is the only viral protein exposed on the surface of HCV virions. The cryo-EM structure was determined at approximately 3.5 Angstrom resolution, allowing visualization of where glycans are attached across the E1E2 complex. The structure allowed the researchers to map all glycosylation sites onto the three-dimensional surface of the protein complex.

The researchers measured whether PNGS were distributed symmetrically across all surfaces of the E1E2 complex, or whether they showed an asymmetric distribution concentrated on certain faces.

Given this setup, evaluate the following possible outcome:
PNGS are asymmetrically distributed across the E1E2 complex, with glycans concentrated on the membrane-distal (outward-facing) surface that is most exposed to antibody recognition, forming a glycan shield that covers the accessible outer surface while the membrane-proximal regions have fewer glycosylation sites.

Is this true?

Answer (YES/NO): YES